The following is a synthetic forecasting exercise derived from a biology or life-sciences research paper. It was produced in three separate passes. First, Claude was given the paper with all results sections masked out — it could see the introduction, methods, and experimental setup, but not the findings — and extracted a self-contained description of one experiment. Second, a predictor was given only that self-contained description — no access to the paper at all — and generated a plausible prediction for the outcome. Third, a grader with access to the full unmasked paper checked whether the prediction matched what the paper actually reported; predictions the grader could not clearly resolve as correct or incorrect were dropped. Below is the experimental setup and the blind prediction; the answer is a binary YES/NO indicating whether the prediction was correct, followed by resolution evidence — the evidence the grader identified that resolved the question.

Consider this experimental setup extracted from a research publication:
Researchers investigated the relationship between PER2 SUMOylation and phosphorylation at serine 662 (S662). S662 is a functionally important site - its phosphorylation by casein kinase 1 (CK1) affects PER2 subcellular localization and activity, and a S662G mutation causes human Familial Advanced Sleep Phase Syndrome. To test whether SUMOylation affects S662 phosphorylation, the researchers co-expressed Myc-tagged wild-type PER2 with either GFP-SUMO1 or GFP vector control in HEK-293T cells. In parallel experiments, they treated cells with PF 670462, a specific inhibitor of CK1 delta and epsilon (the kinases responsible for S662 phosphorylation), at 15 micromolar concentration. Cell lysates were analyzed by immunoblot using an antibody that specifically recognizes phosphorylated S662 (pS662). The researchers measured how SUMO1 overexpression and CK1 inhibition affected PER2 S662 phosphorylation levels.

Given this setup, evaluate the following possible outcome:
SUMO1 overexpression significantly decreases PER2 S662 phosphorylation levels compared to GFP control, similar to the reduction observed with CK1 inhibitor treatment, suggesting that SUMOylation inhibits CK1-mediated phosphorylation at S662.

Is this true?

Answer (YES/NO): NO